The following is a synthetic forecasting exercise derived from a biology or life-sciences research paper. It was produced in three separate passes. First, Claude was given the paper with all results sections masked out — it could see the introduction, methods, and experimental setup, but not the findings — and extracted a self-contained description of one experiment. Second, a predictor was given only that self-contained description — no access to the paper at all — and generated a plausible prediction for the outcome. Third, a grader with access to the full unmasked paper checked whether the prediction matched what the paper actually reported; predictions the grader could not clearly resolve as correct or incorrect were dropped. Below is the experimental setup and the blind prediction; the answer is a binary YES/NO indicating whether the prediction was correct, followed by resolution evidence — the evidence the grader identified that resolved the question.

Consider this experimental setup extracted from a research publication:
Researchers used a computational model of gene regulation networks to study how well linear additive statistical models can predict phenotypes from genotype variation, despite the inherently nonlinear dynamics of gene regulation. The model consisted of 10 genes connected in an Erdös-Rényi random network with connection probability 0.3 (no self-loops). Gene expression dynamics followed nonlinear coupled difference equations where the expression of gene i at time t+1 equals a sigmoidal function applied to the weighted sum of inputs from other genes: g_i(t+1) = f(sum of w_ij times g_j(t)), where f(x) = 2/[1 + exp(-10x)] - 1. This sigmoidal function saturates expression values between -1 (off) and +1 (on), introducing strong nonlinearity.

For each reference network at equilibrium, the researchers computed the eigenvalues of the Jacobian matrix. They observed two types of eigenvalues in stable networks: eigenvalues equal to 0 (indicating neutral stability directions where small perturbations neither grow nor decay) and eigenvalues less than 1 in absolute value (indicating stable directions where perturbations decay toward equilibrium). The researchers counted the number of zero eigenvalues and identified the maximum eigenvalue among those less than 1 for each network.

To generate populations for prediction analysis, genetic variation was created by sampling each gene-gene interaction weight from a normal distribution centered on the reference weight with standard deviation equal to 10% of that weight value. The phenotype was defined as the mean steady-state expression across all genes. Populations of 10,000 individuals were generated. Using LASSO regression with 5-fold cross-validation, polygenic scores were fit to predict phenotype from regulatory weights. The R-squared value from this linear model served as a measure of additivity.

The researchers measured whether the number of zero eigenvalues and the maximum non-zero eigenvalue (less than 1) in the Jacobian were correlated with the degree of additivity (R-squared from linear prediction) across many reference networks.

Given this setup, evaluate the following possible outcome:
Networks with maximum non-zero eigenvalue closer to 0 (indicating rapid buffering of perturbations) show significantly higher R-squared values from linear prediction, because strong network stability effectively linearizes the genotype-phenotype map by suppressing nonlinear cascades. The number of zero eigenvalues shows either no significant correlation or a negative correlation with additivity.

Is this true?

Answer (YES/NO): NO